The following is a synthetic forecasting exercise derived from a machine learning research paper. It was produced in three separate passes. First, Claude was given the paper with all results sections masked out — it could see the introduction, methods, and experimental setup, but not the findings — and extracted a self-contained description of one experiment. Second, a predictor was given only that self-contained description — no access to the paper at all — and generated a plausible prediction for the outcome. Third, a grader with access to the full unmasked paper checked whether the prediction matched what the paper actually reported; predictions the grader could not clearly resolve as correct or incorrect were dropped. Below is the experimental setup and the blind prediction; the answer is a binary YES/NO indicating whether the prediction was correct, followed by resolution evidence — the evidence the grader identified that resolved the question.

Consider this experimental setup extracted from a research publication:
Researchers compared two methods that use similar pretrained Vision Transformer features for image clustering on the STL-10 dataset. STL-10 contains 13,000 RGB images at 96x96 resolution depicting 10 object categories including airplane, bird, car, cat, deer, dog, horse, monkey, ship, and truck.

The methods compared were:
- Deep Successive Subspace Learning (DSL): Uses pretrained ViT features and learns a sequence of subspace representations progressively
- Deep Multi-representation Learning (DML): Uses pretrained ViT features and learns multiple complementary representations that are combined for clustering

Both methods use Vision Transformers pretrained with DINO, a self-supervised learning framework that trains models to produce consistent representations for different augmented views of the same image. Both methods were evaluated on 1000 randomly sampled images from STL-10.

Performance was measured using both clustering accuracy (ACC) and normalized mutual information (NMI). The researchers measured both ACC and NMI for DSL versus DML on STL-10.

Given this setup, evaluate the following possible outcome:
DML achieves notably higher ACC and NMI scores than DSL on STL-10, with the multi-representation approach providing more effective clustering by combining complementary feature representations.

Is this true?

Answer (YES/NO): NO